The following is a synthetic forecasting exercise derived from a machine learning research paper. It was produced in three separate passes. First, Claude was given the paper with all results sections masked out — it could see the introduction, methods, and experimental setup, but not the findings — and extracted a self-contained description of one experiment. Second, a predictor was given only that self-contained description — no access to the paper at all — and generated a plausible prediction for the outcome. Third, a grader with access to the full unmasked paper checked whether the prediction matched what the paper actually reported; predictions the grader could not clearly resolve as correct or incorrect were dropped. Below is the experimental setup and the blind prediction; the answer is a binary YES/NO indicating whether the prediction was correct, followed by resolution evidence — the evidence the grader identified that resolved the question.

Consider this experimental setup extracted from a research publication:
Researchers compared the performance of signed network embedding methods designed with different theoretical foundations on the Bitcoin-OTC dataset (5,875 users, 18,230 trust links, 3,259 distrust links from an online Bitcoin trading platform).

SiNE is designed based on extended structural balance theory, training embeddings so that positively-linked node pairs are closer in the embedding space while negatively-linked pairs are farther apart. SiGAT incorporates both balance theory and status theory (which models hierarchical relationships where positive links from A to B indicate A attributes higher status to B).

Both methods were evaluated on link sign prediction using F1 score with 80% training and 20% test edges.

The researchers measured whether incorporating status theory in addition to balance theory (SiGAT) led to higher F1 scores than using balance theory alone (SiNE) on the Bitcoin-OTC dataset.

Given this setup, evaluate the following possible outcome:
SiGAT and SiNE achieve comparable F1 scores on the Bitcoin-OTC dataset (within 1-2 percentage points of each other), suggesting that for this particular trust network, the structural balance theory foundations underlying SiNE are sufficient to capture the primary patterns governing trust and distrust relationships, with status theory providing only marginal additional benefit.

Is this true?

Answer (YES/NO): NO